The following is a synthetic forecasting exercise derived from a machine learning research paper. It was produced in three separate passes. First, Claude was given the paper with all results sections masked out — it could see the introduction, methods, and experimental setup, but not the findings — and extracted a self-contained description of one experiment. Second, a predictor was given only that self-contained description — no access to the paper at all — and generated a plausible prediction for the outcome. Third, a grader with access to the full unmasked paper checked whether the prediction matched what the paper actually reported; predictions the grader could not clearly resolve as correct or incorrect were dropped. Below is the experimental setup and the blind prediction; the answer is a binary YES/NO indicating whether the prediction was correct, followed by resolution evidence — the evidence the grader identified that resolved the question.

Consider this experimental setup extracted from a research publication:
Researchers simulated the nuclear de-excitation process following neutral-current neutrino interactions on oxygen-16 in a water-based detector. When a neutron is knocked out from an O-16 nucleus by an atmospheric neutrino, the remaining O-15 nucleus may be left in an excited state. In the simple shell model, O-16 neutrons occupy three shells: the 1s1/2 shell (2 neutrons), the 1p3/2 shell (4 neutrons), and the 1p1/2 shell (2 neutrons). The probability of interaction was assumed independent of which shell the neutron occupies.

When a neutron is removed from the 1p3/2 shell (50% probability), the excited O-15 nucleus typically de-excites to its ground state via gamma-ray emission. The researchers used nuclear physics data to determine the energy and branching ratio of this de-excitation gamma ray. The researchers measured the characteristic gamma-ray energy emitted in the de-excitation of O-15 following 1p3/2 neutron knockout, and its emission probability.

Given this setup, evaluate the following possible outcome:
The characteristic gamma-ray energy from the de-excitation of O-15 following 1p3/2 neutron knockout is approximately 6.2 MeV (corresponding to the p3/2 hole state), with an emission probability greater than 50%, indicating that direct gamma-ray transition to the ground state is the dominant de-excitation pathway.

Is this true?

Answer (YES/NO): YES